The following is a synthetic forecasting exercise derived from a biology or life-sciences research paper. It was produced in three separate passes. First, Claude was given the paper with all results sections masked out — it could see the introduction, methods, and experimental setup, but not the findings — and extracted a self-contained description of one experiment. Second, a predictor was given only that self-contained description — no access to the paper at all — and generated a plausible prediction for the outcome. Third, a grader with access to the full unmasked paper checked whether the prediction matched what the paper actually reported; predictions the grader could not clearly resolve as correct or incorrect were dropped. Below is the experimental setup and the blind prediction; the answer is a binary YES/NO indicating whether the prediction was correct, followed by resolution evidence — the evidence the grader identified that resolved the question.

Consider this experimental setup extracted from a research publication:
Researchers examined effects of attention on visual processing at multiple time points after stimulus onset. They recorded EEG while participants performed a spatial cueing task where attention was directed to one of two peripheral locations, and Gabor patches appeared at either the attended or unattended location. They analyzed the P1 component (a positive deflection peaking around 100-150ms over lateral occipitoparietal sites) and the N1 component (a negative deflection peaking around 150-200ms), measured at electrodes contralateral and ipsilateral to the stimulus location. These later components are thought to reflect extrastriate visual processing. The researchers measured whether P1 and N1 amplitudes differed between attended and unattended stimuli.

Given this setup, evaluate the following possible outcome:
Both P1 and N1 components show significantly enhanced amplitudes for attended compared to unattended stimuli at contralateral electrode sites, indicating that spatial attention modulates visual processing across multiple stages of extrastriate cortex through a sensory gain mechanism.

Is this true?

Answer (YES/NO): NO